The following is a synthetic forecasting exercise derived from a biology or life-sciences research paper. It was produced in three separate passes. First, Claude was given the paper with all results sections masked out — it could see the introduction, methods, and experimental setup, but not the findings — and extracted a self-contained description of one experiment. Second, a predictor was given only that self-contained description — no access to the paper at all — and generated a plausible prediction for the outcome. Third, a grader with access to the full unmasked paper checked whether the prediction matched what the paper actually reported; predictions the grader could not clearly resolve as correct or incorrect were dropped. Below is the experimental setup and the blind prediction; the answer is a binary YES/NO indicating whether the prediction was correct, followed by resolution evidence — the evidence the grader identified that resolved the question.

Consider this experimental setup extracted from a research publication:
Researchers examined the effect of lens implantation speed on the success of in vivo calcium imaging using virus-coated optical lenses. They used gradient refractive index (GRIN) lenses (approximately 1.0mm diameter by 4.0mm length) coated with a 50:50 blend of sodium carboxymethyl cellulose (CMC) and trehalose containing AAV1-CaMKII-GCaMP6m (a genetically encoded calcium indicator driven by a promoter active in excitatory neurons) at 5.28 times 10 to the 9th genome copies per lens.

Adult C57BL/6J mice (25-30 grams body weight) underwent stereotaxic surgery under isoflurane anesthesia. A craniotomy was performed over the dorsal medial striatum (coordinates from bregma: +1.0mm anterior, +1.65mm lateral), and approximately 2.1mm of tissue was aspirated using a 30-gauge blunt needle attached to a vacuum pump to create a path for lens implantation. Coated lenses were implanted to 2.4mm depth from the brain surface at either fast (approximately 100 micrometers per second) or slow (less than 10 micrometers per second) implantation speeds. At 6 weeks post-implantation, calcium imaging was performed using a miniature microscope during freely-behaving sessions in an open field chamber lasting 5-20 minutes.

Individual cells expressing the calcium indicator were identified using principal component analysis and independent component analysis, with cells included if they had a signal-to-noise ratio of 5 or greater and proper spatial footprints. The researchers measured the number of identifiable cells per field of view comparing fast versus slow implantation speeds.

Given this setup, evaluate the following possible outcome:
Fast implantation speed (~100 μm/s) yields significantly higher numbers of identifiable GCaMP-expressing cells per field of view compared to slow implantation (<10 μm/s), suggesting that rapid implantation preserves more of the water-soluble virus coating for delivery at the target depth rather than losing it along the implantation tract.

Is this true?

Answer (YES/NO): YES